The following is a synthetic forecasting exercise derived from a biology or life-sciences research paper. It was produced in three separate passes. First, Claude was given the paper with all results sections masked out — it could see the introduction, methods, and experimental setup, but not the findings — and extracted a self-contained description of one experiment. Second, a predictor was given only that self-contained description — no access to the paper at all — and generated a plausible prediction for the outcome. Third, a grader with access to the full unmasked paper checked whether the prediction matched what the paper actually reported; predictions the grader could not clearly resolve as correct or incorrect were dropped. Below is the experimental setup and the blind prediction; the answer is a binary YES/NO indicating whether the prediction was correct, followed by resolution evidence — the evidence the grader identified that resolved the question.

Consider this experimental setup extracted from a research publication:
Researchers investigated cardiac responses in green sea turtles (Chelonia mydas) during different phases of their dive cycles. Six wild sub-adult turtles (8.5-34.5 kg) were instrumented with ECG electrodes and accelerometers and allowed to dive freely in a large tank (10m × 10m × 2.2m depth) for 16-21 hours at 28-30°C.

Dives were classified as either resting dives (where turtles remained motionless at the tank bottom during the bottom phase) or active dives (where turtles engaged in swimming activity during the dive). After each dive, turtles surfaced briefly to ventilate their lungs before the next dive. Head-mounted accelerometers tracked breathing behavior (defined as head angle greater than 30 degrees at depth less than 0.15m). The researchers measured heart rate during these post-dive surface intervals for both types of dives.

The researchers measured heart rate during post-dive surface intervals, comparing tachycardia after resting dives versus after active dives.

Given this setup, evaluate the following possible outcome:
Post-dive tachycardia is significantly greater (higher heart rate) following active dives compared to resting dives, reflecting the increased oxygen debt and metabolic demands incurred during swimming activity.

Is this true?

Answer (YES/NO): NO